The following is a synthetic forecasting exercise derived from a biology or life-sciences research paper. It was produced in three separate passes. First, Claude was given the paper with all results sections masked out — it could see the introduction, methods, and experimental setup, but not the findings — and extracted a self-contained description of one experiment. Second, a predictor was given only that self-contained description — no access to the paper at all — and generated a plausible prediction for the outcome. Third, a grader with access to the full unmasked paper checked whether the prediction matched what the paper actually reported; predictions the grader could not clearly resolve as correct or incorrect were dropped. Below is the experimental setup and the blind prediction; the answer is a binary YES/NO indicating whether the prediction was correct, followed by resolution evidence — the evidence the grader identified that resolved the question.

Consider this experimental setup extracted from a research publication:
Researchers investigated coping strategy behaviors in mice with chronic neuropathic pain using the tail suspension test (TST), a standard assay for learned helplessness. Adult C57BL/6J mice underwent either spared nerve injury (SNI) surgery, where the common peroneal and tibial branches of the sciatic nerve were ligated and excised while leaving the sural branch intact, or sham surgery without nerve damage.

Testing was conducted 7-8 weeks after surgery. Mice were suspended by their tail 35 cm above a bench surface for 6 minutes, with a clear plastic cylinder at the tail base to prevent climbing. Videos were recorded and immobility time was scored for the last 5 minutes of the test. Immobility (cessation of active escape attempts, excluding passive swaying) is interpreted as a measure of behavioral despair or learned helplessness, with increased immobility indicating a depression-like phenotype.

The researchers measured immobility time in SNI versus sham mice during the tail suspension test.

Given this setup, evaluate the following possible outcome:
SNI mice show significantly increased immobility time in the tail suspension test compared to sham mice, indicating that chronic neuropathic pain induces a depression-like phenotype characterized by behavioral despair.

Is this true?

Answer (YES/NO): NO